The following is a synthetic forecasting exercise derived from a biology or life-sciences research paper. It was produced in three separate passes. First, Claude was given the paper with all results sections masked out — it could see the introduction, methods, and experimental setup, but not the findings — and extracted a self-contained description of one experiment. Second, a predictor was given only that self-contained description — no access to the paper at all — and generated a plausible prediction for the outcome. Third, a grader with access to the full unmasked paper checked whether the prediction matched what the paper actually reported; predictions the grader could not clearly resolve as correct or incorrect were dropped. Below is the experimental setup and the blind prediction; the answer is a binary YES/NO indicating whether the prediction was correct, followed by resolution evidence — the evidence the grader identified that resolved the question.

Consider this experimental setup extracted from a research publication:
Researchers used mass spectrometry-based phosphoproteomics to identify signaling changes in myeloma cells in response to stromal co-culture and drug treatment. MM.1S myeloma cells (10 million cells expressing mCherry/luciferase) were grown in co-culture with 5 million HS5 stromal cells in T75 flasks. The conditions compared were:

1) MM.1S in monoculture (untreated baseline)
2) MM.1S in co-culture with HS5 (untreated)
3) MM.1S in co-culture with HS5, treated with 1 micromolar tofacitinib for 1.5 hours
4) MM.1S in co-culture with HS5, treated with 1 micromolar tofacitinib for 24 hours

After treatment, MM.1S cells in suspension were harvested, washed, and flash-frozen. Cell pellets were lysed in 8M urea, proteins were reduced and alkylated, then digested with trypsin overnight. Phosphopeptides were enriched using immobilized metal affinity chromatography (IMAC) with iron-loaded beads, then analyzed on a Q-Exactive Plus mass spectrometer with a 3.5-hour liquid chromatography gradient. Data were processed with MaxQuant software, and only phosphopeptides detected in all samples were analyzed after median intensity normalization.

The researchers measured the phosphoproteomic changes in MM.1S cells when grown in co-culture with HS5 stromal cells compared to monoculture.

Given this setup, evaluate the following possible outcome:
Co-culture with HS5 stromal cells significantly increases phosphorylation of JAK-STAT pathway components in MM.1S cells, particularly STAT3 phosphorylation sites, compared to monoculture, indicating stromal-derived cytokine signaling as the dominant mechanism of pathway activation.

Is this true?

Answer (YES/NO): YES